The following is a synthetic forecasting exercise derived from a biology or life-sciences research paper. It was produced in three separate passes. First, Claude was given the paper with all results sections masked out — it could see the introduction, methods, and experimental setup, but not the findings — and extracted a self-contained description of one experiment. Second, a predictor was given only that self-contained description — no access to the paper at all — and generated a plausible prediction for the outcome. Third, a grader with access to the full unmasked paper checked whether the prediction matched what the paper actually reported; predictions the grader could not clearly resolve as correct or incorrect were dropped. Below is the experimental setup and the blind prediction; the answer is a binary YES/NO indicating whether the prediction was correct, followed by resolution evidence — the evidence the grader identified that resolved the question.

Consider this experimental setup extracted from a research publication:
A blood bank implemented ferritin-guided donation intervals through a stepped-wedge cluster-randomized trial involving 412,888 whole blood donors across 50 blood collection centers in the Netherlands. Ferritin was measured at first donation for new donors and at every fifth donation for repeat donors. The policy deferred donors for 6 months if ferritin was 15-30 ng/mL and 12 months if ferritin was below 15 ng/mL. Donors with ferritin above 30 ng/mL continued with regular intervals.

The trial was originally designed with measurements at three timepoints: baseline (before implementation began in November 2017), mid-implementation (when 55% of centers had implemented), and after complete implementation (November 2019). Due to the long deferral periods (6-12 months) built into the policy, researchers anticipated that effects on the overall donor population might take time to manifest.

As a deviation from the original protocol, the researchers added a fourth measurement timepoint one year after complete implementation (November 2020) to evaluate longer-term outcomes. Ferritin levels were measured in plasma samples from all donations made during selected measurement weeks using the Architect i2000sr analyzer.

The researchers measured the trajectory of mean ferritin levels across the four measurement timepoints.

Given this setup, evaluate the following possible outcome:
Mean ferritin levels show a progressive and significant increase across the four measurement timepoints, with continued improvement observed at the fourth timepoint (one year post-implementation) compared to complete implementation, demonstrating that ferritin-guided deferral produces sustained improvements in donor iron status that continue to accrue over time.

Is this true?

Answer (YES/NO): YES